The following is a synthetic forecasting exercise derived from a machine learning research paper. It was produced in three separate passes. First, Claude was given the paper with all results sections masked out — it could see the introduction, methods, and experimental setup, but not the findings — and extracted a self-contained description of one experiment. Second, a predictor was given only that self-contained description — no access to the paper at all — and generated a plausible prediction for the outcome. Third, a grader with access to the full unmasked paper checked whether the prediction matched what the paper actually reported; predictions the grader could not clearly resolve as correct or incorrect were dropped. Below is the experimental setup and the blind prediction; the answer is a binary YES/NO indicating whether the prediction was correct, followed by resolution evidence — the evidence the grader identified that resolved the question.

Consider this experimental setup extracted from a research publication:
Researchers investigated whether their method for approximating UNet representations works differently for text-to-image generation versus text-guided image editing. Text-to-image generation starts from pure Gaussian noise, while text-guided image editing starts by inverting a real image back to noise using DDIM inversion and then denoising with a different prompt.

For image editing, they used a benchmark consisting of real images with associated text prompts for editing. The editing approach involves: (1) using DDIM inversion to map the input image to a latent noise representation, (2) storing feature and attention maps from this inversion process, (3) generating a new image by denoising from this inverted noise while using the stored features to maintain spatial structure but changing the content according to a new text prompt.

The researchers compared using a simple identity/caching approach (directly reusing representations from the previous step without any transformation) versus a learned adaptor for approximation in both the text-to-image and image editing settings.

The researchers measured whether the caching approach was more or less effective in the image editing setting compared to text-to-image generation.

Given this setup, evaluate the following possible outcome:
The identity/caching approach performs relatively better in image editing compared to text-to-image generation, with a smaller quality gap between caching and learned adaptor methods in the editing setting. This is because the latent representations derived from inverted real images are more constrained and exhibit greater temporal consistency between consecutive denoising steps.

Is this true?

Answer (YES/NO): YES